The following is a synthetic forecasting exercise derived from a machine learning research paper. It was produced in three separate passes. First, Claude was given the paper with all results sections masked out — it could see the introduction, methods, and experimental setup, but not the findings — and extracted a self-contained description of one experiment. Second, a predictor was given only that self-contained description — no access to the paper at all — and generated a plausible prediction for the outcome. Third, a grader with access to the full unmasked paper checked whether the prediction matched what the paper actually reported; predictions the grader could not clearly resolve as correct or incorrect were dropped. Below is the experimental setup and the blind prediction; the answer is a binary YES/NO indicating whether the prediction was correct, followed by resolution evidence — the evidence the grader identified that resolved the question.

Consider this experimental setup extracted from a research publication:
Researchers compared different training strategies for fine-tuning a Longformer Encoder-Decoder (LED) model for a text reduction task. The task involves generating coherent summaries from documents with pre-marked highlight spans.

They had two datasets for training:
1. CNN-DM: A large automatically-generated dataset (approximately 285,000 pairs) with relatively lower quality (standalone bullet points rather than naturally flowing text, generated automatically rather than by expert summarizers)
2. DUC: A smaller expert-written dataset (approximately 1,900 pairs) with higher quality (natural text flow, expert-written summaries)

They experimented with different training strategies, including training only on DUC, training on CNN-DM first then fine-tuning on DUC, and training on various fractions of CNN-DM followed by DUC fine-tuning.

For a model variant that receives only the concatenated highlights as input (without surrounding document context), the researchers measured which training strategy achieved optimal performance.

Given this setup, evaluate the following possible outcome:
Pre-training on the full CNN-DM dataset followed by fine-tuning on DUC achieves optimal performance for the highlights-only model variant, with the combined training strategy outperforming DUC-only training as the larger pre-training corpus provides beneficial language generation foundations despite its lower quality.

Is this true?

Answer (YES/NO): NO